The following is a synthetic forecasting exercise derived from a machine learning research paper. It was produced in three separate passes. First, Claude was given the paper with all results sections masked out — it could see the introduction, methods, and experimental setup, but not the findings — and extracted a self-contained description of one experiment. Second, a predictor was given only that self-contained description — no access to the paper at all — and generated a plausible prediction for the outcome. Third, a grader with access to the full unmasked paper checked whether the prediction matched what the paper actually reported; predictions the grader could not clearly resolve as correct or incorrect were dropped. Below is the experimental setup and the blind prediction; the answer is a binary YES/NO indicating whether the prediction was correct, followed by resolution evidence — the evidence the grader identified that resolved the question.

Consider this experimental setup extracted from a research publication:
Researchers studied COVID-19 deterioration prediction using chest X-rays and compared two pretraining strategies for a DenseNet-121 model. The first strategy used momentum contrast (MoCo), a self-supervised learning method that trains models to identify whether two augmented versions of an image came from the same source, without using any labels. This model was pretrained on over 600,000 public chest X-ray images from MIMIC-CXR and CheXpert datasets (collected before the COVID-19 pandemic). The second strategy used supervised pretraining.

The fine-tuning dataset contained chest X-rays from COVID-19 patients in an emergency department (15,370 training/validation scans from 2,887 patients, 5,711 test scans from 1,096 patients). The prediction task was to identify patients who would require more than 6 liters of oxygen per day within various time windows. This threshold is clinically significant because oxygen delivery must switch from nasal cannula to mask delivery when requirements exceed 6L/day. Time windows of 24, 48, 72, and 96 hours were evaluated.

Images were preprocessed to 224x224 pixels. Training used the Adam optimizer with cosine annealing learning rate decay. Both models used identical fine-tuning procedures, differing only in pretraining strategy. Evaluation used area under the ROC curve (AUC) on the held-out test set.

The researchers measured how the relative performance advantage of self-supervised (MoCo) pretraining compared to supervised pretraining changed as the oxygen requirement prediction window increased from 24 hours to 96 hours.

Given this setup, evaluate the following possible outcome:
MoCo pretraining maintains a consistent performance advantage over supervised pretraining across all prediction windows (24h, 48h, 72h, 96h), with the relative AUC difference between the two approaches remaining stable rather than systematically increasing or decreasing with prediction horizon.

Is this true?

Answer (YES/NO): NO